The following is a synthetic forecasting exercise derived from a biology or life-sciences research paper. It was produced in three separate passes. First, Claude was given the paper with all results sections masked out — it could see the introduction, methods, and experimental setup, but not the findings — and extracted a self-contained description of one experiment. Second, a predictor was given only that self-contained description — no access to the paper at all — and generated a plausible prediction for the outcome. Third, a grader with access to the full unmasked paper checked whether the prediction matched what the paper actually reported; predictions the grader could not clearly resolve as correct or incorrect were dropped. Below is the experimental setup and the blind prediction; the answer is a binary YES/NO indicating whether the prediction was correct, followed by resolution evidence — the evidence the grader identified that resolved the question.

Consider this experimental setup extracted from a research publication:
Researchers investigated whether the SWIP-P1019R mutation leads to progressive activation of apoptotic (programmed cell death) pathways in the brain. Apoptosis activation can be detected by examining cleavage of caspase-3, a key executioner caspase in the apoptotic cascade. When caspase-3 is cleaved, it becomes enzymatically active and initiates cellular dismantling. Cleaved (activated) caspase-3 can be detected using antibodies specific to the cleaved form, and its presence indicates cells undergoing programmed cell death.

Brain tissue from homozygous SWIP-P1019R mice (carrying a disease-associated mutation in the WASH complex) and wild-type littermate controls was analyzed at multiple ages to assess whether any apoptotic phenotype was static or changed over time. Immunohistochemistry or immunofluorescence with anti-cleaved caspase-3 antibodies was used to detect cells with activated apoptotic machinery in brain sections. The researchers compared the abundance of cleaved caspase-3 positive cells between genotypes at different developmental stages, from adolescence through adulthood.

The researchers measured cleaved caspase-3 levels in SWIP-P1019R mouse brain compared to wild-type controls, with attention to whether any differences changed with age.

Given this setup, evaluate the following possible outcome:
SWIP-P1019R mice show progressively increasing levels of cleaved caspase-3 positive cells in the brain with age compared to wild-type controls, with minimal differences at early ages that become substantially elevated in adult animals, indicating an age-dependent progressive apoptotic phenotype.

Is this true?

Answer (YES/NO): YES